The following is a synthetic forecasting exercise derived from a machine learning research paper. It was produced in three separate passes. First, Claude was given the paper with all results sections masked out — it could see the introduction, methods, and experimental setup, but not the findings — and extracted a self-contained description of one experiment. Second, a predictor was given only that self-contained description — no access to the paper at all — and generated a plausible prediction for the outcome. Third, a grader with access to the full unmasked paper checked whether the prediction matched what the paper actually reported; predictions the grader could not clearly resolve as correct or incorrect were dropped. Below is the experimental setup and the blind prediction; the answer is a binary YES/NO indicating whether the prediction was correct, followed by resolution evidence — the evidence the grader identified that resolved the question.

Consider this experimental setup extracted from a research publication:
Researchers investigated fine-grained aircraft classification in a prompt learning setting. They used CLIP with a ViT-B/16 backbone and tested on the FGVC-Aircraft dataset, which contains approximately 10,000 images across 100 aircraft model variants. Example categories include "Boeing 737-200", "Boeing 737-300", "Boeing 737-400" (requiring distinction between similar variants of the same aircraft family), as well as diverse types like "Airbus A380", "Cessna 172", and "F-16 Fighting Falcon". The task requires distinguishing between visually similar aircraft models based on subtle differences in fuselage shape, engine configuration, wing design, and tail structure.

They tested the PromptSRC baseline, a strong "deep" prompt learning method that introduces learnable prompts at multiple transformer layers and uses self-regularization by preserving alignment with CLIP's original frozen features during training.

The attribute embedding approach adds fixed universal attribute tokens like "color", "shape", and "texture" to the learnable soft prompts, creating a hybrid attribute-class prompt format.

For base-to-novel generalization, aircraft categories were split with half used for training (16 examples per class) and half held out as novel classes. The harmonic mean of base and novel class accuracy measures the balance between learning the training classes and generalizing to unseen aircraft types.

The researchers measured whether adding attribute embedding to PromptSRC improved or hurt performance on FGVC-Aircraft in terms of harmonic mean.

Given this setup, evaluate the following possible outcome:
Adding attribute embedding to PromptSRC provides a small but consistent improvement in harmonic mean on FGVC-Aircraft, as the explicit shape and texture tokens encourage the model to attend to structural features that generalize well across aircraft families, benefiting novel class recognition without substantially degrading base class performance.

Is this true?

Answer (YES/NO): NO